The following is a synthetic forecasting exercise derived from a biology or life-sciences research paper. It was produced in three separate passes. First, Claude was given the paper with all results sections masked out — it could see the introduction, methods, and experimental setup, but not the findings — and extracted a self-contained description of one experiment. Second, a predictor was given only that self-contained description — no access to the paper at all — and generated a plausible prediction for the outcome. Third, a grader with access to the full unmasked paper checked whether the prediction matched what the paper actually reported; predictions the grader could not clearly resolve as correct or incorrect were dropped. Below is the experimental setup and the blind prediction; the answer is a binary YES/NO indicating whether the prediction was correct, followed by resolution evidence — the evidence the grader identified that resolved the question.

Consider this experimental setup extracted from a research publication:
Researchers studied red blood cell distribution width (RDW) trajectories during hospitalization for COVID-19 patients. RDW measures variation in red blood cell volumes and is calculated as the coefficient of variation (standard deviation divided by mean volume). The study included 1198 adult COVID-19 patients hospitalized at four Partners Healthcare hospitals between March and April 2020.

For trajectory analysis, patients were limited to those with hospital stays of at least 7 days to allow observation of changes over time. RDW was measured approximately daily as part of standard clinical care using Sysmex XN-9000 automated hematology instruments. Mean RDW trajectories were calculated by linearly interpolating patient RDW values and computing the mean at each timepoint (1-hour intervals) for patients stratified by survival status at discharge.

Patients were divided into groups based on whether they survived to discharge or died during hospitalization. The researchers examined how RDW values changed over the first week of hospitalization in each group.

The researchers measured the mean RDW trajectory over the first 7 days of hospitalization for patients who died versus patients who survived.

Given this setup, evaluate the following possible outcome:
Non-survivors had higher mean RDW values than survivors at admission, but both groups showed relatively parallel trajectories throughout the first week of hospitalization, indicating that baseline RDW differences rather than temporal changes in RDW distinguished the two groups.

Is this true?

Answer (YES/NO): NO